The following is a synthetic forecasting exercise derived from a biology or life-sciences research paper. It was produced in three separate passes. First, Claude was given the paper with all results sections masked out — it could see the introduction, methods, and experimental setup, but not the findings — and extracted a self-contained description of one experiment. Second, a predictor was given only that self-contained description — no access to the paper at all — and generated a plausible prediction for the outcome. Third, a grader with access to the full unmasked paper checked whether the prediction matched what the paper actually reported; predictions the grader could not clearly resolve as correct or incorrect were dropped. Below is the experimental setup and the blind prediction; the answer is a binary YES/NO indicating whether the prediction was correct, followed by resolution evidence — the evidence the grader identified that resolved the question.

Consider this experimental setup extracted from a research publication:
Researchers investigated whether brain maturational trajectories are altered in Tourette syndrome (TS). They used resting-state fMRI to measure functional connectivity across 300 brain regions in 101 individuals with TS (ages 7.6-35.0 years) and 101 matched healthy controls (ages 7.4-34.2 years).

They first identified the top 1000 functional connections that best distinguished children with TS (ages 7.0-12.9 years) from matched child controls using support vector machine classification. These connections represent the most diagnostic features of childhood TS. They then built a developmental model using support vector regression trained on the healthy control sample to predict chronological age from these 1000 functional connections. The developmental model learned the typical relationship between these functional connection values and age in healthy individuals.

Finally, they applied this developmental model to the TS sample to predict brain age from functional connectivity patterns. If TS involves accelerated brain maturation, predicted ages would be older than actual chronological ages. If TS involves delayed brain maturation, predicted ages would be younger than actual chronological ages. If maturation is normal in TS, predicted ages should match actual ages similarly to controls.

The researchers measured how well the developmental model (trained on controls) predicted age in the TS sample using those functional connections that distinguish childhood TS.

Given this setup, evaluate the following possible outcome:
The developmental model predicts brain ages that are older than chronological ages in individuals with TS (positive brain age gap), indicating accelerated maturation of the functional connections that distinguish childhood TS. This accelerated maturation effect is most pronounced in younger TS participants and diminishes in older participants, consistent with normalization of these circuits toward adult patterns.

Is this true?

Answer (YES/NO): NO